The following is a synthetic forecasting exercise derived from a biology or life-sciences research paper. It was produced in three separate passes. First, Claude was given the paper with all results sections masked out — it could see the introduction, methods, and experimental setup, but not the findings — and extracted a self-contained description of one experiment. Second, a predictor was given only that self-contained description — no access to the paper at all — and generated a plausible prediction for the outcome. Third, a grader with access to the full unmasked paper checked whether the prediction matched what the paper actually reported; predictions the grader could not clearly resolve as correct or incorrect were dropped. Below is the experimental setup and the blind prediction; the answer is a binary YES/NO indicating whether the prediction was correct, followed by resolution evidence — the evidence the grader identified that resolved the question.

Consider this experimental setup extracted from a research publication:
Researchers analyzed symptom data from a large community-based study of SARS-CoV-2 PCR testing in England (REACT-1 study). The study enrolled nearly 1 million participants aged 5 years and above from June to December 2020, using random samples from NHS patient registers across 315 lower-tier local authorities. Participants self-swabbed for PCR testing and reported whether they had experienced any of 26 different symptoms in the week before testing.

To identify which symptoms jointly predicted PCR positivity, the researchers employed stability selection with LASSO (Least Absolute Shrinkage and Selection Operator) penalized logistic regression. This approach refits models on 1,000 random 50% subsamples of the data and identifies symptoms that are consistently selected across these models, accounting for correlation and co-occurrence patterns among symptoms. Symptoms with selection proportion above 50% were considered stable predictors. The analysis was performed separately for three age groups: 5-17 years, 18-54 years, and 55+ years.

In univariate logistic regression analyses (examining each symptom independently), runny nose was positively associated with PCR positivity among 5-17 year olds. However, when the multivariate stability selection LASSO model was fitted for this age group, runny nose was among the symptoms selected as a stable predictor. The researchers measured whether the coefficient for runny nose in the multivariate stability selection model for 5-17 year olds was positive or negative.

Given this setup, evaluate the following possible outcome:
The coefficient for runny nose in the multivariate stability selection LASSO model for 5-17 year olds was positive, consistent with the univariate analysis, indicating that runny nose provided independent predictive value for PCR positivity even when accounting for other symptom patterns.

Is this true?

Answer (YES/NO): NO